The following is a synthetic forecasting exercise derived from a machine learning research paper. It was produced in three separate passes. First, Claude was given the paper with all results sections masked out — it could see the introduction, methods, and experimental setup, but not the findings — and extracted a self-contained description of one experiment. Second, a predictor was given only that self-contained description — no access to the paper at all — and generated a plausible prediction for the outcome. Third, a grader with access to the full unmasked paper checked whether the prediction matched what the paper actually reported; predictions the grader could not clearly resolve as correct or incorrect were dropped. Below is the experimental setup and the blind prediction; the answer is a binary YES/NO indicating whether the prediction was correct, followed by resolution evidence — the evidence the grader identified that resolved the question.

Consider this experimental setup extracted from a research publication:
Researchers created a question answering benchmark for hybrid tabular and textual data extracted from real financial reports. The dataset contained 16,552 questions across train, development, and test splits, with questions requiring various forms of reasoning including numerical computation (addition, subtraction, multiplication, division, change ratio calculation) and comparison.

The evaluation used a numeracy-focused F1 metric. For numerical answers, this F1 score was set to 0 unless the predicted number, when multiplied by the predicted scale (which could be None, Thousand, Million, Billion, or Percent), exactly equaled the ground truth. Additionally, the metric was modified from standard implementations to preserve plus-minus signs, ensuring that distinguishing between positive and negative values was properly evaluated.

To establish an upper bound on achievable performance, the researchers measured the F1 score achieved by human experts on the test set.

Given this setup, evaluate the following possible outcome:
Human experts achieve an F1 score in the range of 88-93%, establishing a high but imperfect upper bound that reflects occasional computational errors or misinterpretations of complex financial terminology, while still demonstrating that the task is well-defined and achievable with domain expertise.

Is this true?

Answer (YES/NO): YES